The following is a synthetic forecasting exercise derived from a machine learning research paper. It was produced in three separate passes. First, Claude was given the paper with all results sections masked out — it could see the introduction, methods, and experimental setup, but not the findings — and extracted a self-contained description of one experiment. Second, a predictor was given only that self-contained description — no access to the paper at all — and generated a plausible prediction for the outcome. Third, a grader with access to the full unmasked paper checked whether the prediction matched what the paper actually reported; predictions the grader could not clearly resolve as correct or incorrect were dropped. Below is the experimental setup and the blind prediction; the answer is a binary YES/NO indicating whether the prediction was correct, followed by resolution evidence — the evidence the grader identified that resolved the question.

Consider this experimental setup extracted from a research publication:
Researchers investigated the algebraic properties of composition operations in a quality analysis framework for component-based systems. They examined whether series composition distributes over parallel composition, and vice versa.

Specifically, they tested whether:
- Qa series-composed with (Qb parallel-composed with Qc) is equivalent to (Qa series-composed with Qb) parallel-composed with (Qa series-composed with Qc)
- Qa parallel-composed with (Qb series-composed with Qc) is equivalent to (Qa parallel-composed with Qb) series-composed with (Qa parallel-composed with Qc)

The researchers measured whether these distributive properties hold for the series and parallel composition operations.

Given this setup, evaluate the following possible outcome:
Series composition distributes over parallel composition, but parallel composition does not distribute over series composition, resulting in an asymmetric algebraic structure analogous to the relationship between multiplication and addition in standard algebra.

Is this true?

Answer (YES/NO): YES